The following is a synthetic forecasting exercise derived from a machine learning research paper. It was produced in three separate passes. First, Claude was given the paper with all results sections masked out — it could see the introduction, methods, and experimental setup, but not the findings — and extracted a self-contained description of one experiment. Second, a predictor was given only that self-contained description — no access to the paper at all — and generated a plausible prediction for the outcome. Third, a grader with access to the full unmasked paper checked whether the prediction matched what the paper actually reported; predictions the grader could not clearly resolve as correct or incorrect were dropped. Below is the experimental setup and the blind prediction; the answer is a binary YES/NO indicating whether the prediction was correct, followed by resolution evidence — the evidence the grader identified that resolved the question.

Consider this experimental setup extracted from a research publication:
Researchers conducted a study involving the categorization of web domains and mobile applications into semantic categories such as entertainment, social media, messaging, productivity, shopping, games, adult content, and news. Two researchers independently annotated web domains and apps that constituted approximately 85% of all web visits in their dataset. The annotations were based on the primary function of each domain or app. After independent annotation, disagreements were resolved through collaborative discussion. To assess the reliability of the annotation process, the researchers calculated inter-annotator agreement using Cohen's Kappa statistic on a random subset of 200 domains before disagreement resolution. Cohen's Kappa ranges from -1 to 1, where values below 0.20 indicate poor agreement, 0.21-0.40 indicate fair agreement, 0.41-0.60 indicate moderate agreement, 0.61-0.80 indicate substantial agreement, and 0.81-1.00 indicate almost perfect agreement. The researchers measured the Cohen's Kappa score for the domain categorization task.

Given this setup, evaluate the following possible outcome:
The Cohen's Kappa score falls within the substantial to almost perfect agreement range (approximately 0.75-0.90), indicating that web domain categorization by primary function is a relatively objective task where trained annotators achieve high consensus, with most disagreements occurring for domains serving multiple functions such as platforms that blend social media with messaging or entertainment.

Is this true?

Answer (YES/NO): NO